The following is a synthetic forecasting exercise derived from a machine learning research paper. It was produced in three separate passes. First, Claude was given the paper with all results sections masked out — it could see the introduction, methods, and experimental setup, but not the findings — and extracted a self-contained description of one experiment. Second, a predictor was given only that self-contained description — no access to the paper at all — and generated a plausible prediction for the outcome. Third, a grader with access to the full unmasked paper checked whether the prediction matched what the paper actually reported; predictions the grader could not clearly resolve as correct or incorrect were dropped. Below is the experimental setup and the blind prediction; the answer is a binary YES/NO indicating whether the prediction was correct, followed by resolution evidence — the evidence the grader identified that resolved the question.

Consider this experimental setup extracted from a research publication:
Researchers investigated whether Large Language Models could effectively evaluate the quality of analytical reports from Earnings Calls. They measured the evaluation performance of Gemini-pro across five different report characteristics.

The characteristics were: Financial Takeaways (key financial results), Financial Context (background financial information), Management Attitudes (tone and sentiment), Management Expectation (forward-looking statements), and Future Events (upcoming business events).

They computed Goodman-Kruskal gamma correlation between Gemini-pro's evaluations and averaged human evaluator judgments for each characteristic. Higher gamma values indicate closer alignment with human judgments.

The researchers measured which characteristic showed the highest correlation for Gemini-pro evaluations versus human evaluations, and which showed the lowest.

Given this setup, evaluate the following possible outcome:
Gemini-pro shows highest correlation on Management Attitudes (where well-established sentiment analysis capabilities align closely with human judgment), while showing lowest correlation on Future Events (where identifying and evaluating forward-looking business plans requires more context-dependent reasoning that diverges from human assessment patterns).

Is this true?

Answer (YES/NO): NO